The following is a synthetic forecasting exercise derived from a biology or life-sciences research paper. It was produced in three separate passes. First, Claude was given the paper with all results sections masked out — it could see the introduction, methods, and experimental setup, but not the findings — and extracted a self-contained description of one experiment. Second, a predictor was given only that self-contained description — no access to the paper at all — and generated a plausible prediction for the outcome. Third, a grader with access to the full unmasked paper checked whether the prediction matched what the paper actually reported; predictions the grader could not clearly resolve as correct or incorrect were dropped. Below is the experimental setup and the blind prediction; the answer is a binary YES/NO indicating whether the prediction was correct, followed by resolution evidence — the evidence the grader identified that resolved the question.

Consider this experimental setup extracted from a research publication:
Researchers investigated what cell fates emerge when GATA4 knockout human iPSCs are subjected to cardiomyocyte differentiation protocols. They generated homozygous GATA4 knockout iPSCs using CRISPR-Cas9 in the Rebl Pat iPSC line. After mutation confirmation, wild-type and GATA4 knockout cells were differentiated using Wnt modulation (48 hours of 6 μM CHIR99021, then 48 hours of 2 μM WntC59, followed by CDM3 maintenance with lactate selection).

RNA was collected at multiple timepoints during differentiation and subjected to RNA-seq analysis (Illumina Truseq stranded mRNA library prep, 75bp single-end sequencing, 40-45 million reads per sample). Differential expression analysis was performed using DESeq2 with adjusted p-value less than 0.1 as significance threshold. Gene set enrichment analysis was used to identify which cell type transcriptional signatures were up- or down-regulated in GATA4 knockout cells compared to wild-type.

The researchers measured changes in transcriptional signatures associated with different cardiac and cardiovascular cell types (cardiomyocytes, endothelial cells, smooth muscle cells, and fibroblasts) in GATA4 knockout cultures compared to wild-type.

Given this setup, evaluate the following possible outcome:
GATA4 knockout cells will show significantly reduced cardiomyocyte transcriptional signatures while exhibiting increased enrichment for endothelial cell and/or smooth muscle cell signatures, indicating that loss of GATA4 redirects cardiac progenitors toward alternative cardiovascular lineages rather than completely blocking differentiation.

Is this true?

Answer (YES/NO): NO